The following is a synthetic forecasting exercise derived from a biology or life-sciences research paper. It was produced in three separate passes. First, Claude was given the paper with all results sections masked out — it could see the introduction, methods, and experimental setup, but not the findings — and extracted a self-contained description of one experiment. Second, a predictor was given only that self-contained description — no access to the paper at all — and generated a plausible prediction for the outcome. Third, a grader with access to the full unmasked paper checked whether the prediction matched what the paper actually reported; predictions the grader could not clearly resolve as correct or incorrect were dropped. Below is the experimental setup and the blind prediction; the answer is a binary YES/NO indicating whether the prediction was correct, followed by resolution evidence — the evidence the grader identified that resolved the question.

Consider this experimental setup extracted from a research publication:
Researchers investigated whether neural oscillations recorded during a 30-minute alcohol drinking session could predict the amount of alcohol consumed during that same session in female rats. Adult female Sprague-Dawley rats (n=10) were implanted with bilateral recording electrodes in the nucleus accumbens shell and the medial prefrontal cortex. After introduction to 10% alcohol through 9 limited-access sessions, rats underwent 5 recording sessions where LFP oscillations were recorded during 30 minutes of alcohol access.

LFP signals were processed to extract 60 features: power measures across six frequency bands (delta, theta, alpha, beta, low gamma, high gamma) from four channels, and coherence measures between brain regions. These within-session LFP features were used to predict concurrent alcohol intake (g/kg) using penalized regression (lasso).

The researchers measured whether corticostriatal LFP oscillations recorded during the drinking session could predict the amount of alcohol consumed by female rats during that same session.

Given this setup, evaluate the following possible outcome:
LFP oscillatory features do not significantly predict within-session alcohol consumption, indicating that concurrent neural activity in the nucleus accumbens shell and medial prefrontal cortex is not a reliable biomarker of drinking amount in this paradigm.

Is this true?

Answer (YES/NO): YES